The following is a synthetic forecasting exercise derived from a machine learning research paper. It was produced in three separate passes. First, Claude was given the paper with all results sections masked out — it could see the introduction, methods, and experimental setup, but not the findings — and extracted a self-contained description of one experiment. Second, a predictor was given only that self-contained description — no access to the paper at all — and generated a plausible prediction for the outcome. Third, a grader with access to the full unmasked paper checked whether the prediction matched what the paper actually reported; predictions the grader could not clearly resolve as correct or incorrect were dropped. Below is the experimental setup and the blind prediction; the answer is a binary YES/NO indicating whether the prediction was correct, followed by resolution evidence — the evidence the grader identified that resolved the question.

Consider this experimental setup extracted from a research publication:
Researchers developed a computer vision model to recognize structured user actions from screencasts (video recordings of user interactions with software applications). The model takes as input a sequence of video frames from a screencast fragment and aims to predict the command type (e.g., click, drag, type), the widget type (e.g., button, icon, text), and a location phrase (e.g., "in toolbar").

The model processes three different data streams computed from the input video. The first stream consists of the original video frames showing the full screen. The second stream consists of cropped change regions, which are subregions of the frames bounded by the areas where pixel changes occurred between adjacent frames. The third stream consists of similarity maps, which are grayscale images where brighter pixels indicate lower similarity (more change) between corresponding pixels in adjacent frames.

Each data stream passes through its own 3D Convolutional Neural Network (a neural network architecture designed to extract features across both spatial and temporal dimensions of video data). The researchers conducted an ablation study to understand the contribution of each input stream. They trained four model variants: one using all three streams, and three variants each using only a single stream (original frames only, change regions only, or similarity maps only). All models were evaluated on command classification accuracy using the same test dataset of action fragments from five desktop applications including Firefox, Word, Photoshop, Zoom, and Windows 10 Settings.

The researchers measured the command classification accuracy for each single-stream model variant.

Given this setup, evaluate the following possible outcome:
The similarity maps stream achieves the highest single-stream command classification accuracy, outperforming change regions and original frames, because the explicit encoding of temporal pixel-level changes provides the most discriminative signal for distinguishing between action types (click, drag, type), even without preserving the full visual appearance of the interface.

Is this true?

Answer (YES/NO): NO